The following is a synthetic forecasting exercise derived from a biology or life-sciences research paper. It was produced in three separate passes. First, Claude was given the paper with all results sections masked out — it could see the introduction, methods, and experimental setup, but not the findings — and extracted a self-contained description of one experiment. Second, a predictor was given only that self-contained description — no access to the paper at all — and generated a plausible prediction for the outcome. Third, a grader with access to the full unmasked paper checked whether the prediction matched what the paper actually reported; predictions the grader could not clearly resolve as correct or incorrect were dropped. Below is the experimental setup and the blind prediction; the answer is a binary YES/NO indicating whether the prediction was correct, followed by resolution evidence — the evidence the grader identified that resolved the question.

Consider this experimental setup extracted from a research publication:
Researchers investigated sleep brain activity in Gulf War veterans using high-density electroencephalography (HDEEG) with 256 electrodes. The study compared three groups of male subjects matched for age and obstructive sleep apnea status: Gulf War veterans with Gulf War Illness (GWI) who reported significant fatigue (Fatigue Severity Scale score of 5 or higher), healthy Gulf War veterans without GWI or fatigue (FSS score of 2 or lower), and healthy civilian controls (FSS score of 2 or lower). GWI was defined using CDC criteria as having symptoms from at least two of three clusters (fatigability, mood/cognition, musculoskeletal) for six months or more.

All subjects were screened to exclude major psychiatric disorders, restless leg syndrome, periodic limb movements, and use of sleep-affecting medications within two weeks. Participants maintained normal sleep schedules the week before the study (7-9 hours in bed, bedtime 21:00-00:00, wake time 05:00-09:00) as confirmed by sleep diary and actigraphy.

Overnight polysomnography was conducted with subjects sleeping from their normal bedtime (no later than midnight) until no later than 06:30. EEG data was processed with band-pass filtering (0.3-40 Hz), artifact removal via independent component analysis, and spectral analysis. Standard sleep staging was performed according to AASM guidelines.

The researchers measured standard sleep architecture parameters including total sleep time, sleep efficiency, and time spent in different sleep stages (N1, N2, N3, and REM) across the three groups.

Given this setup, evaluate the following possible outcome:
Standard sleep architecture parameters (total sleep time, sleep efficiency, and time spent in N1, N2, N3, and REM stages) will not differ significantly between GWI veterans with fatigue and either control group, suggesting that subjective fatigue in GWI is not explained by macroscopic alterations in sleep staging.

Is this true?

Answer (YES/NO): YES